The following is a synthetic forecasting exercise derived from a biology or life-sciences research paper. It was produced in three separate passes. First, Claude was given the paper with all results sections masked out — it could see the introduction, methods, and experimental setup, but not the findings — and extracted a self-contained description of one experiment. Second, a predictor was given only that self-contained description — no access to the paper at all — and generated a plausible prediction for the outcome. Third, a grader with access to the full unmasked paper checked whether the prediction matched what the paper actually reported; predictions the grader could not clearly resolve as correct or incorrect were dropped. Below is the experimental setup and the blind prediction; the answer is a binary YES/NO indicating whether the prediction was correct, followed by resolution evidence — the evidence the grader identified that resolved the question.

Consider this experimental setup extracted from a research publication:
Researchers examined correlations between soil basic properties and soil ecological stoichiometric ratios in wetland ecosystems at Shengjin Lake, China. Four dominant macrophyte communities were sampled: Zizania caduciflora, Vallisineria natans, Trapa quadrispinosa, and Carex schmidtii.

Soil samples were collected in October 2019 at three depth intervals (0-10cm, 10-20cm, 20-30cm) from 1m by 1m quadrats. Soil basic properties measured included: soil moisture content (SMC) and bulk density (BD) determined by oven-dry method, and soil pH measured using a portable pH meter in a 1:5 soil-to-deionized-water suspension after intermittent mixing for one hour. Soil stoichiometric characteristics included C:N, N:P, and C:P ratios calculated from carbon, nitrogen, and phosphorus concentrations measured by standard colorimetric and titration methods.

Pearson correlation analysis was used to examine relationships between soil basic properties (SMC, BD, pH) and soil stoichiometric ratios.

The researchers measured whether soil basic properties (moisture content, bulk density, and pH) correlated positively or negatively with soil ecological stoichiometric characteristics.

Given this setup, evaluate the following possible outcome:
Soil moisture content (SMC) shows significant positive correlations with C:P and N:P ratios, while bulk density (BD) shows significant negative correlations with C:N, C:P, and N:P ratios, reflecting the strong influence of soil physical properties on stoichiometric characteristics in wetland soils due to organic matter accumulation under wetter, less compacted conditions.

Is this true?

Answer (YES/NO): NO